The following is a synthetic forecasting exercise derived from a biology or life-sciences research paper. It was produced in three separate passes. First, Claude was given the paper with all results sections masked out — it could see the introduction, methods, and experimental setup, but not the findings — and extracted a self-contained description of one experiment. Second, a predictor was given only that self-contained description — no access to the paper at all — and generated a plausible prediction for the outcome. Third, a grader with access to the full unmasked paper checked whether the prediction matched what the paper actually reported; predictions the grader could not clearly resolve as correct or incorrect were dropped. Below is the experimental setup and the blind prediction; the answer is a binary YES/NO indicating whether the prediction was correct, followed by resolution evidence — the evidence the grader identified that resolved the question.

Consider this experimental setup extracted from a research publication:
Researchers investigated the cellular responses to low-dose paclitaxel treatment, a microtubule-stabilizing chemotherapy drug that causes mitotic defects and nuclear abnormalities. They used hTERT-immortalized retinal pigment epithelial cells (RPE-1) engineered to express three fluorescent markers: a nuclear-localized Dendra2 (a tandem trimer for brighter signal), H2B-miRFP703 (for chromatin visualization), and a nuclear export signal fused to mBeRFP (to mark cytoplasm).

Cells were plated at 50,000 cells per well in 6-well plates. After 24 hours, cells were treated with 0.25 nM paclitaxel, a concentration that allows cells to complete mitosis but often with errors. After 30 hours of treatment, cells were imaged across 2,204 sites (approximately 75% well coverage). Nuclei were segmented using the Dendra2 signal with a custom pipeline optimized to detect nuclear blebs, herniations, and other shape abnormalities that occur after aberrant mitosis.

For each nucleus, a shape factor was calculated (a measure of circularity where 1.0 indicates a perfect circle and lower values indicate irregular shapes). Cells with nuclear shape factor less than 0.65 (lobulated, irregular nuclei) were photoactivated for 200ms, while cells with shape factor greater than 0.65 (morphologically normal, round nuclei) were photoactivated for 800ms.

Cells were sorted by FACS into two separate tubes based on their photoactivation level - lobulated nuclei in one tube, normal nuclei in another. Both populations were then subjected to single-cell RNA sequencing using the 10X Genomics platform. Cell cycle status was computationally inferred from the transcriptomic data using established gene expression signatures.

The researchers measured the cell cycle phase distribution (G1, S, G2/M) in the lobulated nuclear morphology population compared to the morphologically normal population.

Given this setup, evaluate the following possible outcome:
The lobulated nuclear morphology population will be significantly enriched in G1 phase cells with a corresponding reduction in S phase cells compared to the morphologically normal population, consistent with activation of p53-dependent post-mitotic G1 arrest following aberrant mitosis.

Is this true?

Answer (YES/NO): YES